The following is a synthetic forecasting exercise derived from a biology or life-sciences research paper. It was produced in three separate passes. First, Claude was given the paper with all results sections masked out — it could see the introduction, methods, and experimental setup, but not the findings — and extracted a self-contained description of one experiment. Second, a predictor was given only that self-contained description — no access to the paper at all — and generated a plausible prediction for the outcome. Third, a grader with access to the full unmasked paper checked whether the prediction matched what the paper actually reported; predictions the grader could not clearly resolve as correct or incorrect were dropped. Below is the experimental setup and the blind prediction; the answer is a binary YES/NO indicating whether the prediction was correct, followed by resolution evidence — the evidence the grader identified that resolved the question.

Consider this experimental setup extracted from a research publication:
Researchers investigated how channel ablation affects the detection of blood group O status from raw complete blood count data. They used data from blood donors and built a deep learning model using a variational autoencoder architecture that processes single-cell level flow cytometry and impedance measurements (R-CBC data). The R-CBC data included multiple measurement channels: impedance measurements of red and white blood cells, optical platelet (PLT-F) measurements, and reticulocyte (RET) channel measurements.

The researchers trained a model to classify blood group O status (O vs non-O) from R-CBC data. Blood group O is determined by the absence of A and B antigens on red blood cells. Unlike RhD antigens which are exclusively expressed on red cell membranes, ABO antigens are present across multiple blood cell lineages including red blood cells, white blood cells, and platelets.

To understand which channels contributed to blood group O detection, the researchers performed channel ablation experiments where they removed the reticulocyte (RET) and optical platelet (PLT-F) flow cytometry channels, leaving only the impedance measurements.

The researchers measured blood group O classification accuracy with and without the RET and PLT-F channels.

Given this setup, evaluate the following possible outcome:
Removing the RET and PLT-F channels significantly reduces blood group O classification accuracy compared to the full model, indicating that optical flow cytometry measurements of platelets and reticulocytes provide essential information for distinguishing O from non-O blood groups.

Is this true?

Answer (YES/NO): NO